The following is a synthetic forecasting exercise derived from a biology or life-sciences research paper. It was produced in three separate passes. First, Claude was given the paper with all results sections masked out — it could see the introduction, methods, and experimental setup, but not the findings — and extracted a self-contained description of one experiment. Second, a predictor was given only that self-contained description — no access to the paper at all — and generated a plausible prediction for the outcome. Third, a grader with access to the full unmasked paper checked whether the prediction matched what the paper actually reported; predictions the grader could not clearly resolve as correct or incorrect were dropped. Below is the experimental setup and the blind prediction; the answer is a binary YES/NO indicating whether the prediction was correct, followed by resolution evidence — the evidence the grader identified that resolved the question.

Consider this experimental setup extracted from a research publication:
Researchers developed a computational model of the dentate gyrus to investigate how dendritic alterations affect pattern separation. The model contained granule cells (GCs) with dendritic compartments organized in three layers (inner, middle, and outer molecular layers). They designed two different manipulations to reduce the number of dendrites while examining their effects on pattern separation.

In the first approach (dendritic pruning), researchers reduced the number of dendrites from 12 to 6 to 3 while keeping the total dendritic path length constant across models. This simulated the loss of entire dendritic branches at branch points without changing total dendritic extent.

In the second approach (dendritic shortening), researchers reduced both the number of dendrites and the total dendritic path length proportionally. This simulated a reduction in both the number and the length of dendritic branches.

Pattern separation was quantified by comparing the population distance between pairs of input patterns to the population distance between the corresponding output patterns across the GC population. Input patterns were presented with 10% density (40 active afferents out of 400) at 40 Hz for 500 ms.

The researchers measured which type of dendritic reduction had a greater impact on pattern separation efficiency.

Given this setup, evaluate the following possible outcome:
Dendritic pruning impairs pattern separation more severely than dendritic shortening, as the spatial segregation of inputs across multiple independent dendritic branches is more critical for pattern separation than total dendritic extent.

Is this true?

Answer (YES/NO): NO